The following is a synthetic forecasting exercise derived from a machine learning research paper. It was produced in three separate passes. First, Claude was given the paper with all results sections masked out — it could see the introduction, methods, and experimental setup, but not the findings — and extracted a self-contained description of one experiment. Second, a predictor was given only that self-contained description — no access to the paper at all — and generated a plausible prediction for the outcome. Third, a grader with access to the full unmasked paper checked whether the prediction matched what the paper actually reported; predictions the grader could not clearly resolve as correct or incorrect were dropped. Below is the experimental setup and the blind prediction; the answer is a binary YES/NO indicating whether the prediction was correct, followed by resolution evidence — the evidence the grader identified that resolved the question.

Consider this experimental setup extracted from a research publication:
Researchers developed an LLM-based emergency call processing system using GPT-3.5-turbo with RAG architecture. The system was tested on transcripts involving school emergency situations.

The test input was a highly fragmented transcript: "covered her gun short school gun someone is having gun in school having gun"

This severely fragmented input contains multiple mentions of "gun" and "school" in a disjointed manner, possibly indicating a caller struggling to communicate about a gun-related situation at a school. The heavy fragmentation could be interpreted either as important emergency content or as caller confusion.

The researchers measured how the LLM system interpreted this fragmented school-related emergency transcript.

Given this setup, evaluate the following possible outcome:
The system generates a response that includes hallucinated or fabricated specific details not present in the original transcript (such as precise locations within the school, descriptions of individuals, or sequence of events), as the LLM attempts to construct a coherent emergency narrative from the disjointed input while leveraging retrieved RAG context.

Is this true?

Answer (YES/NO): YES